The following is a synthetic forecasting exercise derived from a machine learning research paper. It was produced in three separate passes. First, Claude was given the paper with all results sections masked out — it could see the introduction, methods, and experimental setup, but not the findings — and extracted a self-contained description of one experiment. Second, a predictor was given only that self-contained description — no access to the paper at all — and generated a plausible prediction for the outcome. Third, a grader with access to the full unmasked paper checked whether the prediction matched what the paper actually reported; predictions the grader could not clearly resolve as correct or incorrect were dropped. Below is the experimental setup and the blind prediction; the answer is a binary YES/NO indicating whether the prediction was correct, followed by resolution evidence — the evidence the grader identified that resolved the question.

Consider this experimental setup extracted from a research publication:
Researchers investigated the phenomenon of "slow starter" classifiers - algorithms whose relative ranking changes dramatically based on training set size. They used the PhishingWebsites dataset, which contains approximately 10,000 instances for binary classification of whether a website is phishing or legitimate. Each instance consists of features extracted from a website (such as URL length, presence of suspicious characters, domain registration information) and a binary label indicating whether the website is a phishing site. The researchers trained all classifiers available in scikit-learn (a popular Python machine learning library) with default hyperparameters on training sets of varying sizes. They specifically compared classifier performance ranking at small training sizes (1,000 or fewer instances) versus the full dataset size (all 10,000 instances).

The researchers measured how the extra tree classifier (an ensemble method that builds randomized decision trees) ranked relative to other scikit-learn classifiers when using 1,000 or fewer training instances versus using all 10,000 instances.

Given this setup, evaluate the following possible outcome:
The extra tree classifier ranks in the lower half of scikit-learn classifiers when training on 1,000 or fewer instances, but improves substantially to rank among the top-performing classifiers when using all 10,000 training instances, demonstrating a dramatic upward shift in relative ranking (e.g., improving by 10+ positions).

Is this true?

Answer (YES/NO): NO